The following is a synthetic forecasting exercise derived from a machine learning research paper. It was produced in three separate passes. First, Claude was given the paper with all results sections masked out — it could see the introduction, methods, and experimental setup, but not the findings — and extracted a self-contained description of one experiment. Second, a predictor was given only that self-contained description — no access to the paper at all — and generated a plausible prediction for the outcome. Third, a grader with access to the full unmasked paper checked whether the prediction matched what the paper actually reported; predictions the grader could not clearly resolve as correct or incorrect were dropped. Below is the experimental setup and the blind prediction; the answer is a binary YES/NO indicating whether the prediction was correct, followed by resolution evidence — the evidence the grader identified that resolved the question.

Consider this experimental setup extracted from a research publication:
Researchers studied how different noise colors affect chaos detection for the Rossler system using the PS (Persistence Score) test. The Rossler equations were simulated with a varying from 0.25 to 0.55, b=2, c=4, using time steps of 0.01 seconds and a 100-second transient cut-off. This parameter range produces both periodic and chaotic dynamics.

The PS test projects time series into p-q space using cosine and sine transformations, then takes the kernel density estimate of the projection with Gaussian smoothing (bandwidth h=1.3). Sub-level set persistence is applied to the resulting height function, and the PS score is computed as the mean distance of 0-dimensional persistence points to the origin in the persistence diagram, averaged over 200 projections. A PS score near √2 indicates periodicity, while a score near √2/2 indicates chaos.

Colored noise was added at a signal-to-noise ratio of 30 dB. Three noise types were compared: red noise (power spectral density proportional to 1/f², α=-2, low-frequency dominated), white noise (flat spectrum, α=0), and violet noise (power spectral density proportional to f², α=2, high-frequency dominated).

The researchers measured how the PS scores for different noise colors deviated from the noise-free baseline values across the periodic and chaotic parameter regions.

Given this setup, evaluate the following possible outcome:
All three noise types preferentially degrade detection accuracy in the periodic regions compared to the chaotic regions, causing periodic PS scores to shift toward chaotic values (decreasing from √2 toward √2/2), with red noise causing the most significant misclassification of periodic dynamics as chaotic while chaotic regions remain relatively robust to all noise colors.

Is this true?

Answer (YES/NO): NO